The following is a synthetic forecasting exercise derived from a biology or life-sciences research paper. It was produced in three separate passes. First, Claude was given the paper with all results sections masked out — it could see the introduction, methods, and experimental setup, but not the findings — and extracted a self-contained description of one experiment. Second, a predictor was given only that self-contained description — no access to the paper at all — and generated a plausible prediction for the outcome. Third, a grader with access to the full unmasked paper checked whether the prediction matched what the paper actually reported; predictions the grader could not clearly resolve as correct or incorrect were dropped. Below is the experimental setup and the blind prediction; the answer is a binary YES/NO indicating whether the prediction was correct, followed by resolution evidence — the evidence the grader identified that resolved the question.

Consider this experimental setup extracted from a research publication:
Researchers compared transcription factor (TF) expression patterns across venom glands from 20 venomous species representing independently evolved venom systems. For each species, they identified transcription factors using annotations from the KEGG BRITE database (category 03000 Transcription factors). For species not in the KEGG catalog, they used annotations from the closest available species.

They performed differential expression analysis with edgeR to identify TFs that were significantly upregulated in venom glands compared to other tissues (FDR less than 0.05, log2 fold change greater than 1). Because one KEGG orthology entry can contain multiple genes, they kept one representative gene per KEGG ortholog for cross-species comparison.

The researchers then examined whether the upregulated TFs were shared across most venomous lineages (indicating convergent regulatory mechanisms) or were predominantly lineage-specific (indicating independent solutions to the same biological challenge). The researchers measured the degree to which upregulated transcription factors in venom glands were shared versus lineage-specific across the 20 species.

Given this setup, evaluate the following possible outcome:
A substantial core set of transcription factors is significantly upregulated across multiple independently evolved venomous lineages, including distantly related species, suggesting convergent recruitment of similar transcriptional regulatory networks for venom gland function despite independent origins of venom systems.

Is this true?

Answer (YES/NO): YES